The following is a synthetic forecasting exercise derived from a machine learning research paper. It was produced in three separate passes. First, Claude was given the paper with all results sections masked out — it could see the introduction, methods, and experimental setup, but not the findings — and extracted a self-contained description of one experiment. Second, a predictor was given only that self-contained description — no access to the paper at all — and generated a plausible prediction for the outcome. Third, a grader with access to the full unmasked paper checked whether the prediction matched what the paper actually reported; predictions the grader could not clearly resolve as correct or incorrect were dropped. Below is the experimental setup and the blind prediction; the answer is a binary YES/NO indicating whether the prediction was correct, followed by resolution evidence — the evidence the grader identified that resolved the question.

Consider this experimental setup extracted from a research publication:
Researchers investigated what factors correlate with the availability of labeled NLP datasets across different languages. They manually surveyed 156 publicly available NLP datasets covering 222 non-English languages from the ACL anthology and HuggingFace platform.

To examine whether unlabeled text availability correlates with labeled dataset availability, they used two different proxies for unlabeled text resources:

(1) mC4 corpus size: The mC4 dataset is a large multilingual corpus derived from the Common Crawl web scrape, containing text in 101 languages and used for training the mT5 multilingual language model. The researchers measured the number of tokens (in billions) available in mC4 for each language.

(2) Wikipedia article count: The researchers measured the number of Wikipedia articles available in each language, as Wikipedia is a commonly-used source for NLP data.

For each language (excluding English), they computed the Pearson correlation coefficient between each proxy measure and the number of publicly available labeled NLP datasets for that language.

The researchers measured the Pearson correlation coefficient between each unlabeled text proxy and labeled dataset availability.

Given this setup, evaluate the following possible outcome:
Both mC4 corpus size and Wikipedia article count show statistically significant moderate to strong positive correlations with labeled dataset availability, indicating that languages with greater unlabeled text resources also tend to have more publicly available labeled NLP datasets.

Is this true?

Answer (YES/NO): YES